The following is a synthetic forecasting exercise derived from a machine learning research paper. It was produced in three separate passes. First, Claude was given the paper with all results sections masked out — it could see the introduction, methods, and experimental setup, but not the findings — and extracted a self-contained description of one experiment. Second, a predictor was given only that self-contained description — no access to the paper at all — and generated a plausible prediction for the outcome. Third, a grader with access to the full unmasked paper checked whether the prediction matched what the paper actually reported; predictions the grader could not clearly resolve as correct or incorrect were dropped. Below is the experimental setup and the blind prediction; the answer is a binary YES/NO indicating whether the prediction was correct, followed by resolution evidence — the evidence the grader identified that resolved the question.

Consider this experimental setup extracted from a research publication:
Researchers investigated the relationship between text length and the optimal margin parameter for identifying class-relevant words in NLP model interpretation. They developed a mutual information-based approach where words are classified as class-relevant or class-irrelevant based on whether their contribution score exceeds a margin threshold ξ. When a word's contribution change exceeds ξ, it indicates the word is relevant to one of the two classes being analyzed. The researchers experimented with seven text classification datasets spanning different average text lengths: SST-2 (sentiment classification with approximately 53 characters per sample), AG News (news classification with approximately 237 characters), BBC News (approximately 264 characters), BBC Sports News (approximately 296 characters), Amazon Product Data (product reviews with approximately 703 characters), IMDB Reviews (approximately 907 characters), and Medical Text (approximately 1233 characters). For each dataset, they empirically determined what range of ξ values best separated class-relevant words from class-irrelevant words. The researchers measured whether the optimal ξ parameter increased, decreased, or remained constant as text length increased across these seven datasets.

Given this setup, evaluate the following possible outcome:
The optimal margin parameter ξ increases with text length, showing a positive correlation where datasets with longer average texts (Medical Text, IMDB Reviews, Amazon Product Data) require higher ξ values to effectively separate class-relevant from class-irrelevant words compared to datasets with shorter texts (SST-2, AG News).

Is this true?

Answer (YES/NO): YES